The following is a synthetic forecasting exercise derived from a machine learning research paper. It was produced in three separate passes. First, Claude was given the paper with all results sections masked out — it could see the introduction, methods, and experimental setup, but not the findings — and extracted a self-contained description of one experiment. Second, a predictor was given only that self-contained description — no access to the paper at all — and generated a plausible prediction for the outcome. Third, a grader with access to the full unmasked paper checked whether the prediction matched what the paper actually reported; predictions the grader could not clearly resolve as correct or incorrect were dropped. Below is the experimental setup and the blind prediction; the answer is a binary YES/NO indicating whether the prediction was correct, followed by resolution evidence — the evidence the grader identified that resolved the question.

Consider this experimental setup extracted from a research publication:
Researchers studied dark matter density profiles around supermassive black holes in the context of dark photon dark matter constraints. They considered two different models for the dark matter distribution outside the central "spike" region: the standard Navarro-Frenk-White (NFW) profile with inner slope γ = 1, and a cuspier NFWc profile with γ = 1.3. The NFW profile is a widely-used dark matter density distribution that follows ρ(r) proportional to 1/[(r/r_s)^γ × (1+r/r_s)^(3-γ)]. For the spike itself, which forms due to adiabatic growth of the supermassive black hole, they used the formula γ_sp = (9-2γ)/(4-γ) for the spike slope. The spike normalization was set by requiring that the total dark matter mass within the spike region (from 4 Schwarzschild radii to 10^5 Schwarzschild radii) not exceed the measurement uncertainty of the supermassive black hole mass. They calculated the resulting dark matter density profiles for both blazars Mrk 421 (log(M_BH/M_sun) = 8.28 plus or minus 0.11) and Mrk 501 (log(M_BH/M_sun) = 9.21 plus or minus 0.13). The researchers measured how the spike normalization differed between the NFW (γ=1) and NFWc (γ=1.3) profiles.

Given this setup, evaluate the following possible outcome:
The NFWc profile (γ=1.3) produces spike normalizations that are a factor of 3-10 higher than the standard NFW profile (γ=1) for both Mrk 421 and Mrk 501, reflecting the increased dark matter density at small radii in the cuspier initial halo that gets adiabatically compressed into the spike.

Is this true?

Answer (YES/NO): NO